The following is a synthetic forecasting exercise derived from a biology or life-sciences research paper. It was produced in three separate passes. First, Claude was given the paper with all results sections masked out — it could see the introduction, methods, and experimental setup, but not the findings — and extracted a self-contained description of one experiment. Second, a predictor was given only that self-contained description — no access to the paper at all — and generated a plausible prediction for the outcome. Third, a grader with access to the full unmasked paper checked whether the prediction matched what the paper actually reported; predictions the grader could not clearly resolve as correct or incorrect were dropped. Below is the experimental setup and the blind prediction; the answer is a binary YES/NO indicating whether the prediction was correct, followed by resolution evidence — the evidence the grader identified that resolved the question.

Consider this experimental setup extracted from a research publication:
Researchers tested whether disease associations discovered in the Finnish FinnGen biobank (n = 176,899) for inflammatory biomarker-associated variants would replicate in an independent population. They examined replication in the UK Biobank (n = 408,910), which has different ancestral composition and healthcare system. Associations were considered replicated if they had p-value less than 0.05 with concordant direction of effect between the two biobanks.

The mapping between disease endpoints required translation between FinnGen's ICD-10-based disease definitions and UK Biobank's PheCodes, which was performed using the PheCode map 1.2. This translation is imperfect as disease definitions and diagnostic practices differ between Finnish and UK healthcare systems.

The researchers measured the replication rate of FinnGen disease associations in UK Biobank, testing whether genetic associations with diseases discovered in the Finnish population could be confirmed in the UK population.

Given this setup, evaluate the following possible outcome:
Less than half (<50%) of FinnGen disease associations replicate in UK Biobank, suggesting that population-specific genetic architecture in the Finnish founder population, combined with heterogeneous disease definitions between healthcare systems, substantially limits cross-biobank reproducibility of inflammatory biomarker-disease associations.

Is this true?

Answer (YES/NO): YES